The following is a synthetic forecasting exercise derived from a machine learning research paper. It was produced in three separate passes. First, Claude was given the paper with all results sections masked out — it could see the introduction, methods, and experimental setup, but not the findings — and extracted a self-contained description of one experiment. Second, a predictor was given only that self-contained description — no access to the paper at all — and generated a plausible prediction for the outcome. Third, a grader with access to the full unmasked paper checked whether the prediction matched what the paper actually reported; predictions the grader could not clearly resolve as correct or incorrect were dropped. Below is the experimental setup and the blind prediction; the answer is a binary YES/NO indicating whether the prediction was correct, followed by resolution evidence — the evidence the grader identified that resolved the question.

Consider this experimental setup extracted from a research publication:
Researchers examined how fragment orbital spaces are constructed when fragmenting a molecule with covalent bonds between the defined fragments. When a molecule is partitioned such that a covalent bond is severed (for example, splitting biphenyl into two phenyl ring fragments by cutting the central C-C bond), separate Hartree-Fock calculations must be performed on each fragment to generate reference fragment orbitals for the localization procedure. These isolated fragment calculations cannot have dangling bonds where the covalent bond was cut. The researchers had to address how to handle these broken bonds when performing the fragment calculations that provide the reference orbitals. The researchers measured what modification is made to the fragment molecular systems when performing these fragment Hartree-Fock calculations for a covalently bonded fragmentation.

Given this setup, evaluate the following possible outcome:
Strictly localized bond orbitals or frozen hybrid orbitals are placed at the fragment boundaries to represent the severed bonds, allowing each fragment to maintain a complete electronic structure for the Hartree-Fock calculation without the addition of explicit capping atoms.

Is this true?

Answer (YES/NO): NO